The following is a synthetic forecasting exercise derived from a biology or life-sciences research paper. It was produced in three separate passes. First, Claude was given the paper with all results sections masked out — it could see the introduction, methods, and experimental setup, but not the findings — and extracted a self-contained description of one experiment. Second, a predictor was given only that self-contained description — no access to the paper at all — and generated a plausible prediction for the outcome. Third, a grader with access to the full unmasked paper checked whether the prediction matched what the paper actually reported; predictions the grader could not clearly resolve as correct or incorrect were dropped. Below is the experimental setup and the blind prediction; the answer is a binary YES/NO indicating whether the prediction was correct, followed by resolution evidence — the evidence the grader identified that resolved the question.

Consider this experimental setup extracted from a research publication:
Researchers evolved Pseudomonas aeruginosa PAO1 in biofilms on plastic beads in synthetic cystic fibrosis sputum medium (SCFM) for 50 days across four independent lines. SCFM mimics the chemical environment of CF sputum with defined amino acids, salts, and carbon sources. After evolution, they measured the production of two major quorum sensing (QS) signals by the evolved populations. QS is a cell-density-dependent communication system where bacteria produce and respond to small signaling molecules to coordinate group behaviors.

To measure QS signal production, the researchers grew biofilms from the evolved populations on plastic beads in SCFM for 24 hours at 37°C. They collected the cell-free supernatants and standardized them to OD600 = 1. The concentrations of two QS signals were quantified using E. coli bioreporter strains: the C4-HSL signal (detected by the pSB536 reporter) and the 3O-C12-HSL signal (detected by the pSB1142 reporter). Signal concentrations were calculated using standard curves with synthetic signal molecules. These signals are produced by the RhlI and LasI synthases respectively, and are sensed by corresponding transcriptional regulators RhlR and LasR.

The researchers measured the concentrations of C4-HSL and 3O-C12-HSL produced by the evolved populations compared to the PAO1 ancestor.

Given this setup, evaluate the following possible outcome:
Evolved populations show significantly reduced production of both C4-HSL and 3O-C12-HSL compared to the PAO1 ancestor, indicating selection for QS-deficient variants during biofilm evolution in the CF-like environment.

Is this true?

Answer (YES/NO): NO